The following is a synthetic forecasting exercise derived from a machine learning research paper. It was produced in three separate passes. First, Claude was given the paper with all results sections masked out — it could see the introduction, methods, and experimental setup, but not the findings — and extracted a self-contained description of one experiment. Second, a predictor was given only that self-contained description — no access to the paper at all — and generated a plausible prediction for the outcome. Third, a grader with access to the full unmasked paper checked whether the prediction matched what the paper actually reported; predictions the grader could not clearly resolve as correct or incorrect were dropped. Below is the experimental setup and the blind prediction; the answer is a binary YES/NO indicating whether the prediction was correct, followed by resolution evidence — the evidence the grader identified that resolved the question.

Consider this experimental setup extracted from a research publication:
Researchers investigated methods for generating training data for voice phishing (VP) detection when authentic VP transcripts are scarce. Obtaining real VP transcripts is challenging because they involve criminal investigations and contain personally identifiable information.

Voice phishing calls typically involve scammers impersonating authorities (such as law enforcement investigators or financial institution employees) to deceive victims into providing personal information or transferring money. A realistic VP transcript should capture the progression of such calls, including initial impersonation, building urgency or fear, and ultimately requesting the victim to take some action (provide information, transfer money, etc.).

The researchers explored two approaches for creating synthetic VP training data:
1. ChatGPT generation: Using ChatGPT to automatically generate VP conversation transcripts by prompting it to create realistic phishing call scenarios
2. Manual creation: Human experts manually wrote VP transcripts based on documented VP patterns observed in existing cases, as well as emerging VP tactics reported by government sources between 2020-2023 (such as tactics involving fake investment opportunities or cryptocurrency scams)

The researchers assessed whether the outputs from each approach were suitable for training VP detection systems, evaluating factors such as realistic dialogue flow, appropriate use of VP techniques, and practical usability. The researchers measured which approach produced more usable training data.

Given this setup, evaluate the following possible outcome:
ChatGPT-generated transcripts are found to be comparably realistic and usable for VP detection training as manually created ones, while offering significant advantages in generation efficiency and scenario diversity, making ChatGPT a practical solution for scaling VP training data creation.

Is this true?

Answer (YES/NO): NO